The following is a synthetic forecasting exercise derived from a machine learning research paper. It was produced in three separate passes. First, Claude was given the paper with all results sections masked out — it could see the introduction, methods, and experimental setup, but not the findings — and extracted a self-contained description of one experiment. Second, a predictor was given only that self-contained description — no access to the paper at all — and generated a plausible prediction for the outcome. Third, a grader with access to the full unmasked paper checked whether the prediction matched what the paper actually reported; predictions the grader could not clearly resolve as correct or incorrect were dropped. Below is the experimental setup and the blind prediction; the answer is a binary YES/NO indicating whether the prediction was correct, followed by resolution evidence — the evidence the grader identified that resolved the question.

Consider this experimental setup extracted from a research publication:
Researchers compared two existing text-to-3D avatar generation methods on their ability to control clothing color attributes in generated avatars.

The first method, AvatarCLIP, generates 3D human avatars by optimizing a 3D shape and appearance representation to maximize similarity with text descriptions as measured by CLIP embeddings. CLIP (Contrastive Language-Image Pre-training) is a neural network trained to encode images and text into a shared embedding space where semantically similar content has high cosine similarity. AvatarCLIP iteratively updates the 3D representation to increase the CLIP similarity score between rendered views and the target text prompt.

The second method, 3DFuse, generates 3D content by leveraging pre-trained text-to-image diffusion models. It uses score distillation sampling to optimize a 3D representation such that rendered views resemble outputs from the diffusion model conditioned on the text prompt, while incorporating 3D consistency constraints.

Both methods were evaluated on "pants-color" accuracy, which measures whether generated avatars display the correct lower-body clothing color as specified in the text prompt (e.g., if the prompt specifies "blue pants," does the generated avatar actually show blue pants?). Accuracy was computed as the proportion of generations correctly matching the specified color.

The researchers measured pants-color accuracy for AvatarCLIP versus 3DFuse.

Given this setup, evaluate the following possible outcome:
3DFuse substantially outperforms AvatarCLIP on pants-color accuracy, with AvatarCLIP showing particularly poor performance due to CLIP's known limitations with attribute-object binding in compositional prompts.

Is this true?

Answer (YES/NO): NO